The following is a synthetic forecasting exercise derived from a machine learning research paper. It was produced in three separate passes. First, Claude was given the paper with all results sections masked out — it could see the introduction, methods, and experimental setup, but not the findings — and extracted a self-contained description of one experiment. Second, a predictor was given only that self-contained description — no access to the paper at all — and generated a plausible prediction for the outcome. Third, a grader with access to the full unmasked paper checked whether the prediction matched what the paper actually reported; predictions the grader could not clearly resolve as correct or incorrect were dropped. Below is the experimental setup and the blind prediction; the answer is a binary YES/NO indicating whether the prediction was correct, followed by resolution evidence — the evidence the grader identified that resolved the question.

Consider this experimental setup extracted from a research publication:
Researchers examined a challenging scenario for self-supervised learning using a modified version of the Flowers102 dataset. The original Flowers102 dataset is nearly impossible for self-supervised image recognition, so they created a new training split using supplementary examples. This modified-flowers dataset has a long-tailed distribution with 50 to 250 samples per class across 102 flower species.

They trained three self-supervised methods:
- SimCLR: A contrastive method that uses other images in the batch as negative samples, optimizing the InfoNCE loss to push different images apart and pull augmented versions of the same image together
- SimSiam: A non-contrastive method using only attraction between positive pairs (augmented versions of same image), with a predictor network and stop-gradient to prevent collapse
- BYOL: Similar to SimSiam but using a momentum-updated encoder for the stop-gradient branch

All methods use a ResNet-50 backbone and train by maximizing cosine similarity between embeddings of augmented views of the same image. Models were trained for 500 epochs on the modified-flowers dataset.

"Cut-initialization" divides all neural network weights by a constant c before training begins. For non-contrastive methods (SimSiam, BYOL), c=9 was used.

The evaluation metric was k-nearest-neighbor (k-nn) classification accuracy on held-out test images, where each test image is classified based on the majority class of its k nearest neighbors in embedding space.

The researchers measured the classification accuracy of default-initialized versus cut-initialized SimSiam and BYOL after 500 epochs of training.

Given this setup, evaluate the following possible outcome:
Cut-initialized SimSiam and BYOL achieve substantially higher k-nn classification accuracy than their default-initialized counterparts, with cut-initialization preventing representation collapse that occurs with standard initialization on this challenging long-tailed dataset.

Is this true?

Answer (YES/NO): NO